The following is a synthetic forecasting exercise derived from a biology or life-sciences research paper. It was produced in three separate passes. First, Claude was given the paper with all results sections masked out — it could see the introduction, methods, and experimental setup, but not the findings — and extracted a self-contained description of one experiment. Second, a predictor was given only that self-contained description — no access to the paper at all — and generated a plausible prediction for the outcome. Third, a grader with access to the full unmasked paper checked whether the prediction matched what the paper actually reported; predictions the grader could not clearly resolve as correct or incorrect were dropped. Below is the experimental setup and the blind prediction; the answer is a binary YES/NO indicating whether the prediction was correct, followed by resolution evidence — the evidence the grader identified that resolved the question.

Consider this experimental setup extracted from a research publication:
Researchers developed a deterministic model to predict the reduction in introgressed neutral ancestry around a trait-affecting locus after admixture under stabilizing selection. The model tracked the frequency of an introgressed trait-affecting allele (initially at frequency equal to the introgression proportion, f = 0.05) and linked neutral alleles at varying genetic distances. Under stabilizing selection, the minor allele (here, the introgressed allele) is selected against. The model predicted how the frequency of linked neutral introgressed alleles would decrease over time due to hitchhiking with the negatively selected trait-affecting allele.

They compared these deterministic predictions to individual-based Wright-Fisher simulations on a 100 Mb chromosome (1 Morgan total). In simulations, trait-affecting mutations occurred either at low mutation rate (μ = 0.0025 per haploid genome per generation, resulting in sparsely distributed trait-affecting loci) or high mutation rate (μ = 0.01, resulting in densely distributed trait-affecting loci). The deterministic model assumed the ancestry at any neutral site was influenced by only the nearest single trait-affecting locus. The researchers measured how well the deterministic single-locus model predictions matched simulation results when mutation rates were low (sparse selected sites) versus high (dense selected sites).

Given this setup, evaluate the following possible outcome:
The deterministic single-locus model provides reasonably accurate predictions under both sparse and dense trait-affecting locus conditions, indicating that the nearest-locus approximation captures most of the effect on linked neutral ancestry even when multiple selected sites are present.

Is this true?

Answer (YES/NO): NO